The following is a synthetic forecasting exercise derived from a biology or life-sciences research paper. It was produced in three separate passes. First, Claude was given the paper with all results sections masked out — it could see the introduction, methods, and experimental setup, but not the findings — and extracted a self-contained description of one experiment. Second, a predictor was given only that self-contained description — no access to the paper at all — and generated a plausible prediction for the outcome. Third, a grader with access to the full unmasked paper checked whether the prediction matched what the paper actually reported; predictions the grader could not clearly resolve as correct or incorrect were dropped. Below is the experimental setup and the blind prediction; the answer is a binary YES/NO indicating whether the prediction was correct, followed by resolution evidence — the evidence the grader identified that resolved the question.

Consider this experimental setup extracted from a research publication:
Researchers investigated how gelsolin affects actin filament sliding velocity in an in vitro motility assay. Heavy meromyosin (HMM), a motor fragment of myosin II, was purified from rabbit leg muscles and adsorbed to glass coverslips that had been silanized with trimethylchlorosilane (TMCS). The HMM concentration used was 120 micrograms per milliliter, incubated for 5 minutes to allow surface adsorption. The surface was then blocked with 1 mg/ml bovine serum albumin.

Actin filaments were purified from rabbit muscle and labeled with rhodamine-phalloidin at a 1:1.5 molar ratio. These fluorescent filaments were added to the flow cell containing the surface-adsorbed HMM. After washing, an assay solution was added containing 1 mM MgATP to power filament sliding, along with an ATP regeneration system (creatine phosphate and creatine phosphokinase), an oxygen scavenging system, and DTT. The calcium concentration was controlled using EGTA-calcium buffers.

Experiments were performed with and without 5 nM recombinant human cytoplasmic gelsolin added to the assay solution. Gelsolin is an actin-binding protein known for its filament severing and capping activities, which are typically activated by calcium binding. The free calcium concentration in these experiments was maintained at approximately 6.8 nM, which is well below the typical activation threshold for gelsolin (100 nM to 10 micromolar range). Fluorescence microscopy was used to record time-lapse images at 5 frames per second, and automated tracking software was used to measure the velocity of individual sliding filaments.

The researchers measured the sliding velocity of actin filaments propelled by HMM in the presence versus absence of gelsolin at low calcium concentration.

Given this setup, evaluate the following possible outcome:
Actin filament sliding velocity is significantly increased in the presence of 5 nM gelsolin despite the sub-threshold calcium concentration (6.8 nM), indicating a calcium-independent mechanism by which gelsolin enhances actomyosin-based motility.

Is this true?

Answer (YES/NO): NO